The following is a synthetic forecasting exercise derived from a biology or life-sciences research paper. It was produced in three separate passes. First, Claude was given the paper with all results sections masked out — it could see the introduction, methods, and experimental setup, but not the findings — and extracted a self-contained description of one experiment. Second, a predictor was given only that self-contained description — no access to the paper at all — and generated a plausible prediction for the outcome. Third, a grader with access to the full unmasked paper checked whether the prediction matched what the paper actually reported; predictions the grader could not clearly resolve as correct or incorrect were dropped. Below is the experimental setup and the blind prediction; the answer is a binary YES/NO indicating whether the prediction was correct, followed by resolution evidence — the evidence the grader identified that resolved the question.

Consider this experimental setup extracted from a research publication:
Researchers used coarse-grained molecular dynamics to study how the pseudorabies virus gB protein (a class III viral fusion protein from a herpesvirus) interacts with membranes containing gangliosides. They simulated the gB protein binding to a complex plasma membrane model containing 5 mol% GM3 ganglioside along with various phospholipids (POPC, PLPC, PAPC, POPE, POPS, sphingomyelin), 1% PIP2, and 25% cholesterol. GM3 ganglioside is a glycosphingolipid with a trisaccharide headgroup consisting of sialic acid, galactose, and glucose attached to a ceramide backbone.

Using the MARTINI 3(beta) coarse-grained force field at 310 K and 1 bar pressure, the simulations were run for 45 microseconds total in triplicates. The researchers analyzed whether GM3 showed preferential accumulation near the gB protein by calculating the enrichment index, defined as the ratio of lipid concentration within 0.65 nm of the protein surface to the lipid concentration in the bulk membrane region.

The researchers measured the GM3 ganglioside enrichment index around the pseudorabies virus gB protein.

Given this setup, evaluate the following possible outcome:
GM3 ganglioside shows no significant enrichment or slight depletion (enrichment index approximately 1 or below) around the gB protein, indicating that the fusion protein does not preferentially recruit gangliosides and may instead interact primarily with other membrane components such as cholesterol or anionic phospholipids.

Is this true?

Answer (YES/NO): NO